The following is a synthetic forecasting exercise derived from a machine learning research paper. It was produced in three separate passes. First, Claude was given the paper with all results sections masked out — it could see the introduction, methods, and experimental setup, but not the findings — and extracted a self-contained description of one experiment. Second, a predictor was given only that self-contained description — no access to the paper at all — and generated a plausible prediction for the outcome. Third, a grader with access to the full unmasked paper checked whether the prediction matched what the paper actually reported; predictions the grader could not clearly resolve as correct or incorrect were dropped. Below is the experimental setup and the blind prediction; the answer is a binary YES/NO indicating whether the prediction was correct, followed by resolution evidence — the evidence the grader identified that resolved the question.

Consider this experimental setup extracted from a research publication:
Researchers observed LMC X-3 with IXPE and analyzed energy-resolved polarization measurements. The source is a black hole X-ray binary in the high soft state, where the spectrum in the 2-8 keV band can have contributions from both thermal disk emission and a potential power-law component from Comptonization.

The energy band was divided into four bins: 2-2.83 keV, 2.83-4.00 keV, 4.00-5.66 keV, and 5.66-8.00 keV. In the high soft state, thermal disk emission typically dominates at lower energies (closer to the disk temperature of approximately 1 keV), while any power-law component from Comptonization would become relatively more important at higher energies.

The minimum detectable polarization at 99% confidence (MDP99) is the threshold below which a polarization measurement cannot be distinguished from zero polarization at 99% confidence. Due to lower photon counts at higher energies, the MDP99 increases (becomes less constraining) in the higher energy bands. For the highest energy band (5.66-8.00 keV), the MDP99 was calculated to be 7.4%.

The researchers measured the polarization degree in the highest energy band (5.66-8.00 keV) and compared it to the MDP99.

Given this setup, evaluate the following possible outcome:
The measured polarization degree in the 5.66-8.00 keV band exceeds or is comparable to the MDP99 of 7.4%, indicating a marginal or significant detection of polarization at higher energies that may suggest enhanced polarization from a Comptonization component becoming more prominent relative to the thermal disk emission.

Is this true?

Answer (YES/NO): YES